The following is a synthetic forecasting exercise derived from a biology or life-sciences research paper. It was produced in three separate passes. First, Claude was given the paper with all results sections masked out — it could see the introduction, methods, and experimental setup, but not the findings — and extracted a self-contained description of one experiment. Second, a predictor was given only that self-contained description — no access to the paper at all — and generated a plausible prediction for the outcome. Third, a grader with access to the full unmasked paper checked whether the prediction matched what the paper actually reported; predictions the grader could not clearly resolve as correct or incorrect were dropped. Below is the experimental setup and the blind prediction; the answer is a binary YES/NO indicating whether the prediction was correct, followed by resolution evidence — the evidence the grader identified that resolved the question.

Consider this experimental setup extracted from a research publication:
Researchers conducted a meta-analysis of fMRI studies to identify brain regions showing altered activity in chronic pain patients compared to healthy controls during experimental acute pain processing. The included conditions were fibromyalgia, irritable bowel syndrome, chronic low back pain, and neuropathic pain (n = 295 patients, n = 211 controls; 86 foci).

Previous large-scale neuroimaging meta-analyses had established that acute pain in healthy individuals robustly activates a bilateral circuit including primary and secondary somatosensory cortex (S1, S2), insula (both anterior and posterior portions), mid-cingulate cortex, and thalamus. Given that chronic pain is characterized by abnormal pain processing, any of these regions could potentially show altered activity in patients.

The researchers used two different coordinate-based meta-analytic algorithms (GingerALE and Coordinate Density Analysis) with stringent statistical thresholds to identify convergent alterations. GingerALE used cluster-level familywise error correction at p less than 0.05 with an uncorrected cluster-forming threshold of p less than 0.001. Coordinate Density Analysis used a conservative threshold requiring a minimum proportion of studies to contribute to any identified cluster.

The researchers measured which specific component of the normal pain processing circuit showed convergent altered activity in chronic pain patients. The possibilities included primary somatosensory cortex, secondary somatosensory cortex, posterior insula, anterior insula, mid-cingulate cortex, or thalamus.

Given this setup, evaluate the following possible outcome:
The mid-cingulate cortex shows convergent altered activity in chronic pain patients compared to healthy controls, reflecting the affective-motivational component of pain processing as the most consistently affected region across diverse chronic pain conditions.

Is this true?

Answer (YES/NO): NO